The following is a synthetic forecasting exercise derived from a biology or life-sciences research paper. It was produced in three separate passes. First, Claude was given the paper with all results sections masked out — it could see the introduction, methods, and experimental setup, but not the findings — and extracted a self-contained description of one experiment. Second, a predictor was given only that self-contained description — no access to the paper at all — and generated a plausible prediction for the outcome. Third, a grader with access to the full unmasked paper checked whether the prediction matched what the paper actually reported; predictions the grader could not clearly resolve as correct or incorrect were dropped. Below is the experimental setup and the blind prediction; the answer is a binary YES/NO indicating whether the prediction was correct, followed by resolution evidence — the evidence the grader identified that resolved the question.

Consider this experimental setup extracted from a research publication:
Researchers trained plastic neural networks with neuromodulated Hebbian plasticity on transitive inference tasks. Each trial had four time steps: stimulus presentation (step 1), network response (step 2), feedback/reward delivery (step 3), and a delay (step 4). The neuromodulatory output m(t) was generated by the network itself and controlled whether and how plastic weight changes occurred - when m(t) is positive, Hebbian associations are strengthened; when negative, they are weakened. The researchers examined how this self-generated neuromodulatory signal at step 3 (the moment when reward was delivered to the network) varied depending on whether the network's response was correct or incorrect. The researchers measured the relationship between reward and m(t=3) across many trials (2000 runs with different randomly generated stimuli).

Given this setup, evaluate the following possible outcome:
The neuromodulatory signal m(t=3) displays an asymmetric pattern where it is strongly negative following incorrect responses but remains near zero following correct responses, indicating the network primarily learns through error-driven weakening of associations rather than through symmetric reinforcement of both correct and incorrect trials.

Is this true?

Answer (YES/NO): NO